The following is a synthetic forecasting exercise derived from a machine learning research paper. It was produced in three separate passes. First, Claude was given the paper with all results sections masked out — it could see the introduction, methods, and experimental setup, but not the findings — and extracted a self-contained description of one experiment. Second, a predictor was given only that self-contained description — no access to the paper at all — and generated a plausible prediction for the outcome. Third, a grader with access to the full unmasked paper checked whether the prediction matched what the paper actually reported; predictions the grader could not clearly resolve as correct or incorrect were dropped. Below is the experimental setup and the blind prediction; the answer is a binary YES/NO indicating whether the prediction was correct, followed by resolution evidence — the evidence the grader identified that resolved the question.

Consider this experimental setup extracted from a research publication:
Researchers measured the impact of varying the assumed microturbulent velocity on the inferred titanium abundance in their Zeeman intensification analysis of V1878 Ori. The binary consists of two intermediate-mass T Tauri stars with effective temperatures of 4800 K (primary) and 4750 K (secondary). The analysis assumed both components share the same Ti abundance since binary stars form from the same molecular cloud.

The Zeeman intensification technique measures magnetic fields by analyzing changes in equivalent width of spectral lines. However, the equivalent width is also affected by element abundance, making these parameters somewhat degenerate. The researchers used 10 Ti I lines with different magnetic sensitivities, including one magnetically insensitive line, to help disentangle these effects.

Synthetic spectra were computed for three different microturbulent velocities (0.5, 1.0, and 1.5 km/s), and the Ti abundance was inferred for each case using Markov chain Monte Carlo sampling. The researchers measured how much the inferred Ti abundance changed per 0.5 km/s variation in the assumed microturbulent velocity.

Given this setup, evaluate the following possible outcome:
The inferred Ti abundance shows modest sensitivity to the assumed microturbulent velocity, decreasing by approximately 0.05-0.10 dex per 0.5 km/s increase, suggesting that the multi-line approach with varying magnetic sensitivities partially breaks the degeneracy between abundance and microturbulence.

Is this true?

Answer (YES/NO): NO